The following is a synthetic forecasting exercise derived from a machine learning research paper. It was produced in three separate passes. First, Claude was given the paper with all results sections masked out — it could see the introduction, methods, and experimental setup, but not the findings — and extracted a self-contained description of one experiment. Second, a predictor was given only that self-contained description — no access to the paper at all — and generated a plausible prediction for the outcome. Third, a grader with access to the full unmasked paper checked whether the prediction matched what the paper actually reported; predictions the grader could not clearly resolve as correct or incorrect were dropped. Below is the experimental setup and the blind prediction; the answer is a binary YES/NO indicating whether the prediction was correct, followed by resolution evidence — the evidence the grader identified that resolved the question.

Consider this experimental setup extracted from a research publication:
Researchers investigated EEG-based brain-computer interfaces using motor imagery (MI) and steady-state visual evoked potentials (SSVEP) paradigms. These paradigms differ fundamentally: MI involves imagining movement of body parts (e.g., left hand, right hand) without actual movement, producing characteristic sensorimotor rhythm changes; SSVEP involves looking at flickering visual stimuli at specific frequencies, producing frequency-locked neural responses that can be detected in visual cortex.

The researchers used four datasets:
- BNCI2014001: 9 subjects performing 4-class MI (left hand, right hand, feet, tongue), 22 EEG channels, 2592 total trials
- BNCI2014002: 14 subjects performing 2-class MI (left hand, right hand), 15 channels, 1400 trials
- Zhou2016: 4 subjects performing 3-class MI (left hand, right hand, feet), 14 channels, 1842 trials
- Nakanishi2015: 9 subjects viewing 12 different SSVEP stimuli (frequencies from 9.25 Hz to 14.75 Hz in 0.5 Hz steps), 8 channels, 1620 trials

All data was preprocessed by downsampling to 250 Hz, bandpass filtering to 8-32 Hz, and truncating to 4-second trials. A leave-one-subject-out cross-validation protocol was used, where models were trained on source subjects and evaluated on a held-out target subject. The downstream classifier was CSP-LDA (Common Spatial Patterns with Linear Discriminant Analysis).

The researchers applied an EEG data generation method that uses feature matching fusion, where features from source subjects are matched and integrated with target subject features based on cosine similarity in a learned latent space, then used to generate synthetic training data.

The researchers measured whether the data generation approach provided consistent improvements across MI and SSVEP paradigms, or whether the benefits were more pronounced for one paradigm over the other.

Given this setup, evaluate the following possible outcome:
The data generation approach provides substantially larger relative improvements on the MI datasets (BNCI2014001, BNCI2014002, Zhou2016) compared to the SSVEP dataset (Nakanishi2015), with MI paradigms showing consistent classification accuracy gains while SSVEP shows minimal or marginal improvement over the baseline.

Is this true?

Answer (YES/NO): NO